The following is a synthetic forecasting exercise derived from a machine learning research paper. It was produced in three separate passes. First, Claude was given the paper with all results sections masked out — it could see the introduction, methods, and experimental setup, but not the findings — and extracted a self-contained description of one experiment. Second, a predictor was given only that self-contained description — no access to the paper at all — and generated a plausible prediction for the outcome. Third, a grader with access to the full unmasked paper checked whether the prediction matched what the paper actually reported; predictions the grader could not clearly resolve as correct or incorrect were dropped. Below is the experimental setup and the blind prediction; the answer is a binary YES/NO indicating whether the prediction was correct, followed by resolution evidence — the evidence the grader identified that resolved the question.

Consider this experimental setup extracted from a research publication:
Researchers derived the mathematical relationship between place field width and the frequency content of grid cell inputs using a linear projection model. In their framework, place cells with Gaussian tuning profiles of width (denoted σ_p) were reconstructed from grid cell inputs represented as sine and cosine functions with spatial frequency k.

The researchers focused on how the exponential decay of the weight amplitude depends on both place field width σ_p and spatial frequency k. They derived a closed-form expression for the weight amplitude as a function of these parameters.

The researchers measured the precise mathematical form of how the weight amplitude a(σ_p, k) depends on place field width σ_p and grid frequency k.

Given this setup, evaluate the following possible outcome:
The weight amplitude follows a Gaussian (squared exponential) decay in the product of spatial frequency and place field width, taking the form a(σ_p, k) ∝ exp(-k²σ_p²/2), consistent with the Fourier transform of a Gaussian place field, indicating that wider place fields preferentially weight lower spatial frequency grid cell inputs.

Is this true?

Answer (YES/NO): YES